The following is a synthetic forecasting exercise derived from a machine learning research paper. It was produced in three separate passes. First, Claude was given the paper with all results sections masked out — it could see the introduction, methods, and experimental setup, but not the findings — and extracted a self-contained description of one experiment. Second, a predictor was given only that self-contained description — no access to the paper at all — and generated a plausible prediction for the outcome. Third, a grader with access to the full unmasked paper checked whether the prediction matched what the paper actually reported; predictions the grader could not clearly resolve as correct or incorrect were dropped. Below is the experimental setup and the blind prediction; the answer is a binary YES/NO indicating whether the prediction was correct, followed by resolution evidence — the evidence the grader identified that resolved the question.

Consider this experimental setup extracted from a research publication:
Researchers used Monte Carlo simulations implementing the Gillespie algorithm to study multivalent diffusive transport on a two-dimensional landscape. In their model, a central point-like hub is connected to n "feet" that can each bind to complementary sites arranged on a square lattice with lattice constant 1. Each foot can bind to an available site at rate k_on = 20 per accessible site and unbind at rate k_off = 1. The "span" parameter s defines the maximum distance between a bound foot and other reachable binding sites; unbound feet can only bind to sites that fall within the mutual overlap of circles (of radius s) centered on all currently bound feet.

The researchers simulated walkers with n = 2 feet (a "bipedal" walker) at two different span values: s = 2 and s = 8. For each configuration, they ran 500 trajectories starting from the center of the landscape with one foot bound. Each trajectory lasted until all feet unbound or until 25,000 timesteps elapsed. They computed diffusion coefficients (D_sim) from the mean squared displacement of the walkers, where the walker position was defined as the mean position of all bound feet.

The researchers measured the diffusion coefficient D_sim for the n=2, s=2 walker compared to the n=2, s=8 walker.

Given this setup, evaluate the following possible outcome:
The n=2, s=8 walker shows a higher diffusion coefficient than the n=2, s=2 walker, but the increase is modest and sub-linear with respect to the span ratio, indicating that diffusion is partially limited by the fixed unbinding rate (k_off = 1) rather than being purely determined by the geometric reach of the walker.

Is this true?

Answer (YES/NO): NO